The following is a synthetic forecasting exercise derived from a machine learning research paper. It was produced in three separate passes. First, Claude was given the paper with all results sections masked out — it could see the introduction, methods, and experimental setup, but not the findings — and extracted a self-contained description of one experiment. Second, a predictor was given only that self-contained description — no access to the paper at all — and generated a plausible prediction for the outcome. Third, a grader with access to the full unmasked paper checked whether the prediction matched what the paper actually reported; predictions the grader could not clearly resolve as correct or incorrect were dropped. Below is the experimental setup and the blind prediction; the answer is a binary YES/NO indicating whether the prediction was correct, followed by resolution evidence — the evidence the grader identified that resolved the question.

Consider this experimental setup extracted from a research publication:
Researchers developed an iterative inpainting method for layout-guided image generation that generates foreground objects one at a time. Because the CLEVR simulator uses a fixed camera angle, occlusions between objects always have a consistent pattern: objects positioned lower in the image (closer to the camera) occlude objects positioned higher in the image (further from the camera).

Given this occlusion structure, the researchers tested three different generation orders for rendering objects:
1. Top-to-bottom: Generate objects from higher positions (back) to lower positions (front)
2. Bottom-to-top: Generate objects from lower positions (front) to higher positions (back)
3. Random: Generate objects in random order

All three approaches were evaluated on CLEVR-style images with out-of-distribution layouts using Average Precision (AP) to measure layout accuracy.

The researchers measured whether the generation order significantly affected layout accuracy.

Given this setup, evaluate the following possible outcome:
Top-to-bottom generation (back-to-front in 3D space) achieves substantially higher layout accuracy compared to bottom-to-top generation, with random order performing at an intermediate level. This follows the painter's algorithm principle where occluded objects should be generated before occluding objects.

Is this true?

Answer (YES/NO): NO